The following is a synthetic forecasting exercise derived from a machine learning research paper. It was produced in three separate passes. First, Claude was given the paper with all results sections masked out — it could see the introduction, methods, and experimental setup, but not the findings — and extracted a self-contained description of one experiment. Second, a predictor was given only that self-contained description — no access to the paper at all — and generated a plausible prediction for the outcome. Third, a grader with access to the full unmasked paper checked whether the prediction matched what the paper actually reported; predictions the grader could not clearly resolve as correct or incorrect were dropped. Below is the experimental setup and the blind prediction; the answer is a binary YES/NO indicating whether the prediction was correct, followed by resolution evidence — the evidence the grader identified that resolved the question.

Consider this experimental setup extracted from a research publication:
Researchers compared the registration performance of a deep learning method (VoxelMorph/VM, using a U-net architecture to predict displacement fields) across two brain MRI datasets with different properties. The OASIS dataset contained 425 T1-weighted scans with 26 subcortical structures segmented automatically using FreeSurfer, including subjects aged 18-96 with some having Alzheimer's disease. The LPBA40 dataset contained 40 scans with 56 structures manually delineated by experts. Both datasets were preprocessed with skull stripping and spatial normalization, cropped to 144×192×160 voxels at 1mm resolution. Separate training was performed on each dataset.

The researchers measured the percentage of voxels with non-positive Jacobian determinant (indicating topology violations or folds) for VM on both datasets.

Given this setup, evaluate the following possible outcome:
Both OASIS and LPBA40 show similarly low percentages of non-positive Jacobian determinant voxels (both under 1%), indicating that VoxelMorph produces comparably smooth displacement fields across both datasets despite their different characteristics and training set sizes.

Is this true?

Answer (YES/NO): NO